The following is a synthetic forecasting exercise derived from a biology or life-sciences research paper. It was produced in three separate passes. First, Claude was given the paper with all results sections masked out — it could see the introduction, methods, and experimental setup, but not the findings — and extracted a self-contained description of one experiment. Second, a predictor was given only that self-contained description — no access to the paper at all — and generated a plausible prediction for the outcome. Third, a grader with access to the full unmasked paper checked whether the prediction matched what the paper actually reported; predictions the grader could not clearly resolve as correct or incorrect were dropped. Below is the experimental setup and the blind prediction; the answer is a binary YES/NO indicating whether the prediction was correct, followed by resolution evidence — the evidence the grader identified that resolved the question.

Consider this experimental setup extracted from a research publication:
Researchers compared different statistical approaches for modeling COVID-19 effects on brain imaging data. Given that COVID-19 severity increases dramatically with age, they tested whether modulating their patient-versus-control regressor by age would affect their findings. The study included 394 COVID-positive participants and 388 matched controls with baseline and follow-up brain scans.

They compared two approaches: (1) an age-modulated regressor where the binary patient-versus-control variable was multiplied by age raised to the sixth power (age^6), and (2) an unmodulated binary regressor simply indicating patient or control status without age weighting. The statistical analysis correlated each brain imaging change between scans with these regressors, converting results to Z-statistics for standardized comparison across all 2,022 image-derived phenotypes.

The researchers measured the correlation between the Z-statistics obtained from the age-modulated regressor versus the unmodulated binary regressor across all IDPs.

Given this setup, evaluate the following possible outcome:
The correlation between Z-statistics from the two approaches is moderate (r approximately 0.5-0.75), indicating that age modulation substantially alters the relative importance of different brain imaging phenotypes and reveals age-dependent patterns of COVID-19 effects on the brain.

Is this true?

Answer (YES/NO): NO